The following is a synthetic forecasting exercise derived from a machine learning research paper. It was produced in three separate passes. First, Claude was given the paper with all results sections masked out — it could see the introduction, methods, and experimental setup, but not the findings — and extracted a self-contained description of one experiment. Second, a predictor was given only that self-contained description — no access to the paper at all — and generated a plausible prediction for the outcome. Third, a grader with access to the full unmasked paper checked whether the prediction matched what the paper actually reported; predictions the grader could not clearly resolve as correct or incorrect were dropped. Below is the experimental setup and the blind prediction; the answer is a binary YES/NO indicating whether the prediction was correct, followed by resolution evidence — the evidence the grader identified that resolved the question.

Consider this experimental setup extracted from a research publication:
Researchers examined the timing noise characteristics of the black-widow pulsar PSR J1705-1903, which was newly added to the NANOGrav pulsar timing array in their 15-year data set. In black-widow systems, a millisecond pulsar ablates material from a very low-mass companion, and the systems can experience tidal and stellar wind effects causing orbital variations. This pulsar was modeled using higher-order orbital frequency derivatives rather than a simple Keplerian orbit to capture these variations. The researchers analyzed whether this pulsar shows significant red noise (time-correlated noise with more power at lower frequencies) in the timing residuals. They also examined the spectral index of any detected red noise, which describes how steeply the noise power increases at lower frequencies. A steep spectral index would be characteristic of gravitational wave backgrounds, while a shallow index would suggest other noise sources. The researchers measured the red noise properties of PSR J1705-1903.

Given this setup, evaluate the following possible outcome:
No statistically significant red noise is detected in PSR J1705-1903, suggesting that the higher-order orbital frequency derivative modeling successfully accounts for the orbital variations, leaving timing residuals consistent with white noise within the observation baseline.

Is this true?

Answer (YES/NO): NO